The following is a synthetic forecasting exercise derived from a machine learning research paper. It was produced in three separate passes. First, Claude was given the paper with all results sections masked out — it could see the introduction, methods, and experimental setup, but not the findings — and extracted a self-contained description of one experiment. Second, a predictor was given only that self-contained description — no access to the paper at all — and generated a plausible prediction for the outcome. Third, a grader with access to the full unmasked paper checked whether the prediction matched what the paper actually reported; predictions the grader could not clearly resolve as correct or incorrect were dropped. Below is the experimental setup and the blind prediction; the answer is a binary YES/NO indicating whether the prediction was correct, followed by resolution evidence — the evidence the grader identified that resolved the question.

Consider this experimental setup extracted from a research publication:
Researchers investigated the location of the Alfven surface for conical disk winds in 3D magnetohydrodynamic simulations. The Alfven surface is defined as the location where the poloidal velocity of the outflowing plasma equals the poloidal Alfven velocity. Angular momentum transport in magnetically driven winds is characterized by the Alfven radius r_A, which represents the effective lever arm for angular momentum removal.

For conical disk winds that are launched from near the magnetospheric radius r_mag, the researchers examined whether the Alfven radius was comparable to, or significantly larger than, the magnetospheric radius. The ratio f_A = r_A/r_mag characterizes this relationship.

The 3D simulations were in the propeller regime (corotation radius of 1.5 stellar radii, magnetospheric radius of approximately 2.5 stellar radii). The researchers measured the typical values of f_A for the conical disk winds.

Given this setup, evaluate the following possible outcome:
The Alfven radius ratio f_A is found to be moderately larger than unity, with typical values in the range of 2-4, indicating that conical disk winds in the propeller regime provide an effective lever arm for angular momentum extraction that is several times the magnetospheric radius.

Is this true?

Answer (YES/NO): YES